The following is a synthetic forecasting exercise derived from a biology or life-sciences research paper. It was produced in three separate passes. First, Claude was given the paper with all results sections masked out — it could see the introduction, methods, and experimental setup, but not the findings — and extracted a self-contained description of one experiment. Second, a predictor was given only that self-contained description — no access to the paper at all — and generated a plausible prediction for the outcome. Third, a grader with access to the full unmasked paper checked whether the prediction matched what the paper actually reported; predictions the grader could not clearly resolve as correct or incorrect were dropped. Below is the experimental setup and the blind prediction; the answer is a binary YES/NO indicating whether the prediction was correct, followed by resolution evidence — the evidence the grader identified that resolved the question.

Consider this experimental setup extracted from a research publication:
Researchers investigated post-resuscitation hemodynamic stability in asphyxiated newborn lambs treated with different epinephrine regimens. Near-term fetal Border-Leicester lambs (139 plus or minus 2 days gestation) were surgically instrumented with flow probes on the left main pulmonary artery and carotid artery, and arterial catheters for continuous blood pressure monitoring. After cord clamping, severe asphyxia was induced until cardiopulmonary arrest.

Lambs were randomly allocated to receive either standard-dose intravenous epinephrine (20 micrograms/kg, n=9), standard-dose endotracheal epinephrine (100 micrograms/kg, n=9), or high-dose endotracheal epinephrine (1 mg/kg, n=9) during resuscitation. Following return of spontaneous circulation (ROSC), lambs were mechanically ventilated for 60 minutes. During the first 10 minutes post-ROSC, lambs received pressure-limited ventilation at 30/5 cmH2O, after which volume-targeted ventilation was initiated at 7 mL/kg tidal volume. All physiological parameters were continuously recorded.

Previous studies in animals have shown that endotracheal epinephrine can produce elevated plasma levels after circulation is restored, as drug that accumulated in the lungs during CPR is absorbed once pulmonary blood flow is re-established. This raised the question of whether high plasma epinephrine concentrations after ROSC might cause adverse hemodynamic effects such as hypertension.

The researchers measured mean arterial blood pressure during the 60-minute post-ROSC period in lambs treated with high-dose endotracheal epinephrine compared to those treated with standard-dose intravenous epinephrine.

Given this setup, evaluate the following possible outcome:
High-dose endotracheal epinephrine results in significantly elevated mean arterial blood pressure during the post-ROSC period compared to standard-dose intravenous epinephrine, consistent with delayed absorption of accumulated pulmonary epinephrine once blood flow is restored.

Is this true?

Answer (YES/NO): YES